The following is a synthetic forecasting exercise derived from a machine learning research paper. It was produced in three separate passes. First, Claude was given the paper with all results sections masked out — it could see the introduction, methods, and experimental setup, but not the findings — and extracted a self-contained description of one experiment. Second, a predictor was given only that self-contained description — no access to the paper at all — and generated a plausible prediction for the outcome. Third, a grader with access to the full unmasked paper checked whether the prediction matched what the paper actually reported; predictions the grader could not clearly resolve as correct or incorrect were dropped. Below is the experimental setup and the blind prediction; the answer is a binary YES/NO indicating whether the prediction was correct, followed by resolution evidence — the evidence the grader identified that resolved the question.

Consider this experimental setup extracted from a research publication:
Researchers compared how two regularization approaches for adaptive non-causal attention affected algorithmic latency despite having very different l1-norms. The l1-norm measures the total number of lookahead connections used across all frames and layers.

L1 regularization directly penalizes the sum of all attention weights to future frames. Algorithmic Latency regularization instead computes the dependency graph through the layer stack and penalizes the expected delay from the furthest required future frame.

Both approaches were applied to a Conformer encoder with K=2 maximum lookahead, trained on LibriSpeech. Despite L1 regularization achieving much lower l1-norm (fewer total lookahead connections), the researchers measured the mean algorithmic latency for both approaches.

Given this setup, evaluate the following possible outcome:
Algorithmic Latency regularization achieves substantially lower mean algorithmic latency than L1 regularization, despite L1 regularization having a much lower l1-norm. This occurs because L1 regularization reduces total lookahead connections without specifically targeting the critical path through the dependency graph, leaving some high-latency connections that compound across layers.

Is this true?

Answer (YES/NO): NO